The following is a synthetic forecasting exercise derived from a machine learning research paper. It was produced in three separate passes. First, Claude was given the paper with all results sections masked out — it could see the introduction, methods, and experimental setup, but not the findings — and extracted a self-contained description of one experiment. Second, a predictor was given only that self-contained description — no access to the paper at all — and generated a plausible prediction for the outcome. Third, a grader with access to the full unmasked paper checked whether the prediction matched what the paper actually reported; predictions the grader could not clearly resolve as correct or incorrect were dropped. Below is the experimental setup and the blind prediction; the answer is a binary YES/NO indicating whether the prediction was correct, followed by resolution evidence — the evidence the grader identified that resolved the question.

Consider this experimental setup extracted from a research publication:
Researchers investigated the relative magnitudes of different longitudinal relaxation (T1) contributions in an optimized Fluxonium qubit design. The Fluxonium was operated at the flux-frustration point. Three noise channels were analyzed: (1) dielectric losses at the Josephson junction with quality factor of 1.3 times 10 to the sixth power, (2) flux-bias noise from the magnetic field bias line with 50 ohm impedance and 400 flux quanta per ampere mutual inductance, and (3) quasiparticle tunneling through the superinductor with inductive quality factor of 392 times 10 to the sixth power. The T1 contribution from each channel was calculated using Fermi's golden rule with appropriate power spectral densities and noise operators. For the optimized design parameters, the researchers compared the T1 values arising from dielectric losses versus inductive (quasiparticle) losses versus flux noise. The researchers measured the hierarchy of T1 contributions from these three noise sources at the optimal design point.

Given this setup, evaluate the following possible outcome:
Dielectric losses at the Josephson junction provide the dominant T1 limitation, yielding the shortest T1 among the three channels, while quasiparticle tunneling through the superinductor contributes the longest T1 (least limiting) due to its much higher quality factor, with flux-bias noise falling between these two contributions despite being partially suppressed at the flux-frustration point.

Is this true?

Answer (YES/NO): NO